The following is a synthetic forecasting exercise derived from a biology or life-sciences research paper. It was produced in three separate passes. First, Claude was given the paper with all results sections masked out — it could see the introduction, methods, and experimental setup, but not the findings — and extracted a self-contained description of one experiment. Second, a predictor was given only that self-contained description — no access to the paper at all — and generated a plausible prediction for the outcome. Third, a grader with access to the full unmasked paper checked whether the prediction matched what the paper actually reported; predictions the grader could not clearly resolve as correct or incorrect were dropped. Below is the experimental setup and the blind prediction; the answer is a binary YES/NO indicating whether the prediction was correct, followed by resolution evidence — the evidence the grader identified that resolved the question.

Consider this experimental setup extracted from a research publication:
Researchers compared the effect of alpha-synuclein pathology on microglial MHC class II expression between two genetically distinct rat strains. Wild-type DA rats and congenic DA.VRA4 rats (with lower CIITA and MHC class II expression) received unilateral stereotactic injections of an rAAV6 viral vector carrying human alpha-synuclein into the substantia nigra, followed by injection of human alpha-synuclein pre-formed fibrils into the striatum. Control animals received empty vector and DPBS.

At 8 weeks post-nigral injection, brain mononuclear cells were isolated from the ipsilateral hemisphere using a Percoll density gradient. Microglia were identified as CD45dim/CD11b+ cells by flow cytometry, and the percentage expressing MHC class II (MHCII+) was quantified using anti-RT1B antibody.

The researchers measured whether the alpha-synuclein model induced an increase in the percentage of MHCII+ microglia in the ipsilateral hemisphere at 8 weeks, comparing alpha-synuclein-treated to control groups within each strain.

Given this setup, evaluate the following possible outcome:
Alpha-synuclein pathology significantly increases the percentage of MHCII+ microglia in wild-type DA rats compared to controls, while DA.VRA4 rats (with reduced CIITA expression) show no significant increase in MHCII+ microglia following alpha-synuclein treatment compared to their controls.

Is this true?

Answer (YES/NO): NO